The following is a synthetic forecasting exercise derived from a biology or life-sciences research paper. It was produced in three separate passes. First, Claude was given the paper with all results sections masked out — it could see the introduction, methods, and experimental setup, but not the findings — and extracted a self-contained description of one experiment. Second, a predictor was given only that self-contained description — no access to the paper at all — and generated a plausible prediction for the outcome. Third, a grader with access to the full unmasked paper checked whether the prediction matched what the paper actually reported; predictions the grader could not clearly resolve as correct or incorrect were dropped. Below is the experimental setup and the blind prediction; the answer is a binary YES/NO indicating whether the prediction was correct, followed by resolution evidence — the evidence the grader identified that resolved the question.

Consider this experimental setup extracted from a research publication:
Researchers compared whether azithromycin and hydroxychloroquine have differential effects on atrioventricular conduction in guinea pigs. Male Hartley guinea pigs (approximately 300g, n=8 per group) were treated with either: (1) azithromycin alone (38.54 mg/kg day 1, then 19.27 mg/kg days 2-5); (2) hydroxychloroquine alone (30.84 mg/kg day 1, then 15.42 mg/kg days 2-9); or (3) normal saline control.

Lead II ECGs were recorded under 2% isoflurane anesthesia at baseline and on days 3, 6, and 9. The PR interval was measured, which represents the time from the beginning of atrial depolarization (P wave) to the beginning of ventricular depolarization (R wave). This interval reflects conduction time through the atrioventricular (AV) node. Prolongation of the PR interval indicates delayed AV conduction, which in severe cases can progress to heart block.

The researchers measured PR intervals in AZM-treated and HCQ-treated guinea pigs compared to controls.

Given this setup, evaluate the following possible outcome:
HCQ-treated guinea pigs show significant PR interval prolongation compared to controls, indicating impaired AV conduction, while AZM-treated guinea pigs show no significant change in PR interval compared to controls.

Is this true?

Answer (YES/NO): NO